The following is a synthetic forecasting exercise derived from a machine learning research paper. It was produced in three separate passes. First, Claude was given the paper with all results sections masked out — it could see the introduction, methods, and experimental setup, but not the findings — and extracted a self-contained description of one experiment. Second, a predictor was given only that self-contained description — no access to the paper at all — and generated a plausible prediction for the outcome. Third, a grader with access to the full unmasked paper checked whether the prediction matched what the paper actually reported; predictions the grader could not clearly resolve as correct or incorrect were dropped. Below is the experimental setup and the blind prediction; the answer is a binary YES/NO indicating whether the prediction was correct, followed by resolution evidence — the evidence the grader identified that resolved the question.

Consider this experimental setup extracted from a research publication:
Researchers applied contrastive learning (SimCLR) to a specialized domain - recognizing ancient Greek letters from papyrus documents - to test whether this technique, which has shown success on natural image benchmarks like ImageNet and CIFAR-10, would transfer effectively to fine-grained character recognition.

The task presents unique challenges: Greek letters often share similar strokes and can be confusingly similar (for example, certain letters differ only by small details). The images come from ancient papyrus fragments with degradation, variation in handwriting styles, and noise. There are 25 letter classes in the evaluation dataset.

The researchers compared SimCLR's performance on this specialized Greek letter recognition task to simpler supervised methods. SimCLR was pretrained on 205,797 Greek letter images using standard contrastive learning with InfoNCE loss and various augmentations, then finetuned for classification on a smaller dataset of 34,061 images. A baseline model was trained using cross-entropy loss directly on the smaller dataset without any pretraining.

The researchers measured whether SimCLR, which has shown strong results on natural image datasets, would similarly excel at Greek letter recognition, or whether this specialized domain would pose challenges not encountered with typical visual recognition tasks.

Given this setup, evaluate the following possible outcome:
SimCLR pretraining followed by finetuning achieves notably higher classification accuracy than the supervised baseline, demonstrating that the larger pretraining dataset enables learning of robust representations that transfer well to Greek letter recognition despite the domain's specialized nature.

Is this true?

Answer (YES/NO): NO